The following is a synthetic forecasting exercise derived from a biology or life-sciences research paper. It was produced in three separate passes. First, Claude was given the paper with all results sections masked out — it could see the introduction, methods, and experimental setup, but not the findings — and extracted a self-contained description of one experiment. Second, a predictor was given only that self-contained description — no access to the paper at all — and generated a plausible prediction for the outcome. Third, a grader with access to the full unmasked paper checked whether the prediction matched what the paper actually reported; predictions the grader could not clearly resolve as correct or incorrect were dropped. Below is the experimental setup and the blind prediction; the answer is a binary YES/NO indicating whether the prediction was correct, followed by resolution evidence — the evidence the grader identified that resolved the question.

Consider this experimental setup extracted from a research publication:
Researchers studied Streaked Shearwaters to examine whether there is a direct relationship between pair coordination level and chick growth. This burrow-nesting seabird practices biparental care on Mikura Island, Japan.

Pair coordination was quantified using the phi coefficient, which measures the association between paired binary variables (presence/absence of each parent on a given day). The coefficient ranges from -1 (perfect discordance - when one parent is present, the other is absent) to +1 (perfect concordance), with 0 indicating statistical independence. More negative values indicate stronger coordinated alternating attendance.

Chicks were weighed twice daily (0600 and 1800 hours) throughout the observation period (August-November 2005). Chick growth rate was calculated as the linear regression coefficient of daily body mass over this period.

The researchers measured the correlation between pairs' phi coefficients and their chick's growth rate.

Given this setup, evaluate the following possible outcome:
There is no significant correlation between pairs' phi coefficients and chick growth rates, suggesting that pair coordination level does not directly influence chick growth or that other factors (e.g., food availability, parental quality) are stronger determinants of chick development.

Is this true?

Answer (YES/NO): YES